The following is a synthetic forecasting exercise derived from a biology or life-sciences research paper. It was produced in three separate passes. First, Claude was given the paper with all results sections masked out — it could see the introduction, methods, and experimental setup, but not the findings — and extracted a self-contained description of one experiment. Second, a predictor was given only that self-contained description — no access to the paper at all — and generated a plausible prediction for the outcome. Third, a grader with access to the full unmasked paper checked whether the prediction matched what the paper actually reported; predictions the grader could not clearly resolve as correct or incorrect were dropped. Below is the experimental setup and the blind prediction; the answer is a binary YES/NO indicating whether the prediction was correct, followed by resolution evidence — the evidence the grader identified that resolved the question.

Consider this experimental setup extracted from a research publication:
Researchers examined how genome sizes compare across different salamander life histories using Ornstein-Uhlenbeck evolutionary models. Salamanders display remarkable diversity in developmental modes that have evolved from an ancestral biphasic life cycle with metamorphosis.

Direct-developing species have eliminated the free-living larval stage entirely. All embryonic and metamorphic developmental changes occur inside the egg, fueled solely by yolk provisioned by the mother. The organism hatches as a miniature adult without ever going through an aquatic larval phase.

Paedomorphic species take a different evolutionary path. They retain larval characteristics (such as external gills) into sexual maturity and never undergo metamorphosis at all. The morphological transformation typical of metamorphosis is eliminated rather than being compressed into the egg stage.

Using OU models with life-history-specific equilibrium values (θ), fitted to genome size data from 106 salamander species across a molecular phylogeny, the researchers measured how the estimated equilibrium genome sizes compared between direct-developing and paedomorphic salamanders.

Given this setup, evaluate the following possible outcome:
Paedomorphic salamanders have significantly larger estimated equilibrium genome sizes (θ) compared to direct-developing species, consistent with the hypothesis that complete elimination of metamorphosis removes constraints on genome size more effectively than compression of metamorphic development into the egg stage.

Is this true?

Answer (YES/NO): YES